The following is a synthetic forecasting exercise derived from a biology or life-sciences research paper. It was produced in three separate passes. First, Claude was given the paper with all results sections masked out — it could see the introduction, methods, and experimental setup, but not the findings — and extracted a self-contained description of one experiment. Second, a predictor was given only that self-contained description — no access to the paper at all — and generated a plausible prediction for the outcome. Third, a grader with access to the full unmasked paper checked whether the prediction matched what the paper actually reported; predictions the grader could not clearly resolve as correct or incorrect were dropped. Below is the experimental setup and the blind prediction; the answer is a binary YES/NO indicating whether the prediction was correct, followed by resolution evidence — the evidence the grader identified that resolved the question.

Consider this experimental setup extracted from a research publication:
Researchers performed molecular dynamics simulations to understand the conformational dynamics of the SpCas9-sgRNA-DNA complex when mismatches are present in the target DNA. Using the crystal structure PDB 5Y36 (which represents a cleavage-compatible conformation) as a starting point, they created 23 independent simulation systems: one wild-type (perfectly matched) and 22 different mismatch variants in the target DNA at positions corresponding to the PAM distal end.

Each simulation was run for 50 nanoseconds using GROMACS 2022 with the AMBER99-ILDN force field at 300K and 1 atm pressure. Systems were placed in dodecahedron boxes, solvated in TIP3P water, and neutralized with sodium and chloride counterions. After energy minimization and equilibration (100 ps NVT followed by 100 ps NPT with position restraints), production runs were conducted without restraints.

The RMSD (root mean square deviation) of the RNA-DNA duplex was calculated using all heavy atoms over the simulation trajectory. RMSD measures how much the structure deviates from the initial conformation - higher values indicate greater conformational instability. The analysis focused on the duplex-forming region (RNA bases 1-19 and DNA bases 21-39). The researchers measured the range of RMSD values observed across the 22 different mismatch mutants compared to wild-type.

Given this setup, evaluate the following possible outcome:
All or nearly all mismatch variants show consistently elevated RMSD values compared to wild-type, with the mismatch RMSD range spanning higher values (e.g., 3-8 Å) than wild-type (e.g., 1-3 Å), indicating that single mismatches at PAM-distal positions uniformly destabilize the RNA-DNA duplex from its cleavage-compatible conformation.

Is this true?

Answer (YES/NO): NO